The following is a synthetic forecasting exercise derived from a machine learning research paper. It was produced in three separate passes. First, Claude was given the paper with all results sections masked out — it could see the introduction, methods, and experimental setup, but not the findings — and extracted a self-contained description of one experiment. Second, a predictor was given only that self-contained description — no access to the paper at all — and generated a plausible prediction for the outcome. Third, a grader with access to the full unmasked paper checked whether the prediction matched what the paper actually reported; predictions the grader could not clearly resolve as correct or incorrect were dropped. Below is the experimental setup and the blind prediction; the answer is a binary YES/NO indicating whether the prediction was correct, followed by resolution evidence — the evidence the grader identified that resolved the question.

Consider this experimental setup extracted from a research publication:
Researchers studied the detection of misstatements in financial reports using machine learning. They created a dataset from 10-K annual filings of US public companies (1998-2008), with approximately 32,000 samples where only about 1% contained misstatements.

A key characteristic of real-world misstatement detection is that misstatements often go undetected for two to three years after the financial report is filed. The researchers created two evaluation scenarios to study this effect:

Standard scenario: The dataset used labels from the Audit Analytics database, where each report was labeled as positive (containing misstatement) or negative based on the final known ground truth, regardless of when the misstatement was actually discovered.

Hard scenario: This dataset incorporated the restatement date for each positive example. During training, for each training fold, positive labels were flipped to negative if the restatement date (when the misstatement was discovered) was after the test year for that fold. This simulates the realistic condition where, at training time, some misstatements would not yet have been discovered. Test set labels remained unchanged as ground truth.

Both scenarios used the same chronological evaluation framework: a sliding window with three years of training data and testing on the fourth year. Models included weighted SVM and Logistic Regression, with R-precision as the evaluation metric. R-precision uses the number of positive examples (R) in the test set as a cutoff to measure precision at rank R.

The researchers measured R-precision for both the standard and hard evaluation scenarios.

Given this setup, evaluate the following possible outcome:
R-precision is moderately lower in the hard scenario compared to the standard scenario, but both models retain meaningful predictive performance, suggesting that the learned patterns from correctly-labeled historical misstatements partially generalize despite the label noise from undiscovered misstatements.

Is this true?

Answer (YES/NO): NO